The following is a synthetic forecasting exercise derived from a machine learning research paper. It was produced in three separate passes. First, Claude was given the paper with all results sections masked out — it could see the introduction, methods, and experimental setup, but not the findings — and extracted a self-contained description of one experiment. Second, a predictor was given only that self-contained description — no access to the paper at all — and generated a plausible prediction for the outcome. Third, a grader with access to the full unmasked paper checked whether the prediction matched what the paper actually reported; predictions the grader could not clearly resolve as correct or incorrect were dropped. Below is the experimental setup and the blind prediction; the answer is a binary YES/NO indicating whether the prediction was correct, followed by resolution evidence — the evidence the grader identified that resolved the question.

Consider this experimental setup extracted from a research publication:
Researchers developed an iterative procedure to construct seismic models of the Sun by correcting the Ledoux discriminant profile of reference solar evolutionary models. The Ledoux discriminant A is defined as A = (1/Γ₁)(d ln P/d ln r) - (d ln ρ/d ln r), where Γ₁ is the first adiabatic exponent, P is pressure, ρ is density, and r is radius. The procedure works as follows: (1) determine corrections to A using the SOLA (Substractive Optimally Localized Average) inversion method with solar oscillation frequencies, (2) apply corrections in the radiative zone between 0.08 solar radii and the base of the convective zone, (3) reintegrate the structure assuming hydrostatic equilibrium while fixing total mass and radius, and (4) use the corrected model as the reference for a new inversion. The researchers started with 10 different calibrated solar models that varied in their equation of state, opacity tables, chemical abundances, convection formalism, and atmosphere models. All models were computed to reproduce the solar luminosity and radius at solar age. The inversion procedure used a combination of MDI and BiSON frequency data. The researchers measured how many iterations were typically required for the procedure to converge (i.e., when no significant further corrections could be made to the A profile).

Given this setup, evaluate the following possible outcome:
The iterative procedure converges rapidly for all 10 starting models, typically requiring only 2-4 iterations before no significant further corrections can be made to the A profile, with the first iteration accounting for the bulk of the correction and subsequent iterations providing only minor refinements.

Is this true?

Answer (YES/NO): NO